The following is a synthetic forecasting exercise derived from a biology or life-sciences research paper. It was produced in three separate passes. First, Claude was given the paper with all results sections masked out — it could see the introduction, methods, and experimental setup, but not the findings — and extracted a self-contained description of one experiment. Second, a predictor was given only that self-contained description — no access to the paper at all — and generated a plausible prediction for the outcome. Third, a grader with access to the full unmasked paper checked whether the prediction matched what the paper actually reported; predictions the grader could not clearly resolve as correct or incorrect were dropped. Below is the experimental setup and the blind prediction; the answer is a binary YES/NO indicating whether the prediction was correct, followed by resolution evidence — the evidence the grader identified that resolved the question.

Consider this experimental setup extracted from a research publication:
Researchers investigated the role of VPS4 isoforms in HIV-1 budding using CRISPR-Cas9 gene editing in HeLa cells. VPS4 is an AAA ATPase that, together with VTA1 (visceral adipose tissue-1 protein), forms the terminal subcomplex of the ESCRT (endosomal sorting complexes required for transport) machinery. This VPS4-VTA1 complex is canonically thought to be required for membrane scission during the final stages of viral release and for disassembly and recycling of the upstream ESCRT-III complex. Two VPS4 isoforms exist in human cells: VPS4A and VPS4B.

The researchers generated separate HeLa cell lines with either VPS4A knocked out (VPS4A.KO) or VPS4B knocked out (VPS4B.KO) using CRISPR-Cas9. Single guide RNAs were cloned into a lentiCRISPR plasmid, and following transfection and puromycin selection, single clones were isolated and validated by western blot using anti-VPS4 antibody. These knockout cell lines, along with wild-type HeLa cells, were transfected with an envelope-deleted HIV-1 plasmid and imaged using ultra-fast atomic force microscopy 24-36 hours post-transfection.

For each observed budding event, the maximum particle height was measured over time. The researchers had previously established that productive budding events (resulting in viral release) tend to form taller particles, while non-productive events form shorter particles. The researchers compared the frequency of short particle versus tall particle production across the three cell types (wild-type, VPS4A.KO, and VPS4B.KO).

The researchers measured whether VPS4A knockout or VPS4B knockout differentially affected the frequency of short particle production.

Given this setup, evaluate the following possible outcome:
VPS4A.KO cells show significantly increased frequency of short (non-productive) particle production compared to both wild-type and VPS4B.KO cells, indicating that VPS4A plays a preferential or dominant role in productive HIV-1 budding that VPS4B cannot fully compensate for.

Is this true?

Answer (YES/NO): NO